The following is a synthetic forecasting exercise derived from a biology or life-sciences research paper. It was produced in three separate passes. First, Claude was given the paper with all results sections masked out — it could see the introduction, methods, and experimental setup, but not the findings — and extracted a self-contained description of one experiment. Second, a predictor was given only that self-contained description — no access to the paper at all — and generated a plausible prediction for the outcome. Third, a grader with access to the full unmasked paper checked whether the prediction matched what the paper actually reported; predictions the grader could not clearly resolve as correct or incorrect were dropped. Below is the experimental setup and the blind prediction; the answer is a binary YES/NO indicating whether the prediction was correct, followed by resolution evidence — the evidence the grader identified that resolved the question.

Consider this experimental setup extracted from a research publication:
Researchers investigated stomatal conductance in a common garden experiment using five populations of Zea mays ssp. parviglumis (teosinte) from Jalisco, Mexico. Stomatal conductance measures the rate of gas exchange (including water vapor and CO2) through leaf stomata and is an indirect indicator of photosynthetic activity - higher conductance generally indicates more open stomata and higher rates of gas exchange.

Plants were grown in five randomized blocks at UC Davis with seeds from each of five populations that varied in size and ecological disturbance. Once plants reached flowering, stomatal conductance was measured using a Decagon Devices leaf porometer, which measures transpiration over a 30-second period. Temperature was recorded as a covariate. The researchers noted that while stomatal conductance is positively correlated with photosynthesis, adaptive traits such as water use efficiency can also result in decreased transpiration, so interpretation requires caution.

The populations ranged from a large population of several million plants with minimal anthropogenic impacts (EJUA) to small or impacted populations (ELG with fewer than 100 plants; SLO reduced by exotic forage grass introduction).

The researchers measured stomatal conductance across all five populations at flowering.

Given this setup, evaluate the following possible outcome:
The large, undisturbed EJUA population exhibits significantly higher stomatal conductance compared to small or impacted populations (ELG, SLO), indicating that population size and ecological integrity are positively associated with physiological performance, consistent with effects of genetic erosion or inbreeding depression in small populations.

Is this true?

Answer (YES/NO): NO